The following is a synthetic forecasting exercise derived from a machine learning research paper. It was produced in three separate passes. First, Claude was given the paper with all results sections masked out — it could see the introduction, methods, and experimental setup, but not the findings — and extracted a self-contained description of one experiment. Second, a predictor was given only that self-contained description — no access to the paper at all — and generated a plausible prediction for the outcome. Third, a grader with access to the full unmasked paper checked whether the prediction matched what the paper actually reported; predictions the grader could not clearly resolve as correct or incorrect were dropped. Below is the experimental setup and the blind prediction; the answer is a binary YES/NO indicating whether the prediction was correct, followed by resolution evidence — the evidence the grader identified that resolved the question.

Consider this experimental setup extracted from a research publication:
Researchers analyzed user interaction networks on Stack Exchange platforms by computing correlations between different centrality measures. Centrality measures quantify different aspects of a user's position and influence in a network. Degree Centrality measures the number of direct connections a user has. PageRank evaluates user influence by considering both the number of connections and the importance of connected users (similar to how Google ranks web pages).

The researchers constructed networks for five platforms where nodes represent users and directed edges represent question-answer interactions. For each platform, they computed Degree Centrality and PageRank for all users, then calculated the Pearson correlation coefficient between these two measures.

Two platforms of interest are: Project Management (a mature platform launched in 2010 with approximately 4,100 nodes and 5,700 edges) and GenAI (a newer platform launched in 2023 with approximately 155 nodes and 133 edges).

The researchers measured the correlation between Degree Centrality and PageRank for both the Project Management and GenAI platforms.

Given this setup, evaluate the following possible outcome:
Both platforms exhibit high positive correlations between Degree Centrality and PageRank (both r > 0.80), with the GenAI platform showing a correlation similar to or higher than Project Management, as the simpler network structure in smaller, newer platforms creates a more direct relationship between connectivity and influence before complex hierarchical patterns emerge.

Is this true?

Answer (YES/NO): NO